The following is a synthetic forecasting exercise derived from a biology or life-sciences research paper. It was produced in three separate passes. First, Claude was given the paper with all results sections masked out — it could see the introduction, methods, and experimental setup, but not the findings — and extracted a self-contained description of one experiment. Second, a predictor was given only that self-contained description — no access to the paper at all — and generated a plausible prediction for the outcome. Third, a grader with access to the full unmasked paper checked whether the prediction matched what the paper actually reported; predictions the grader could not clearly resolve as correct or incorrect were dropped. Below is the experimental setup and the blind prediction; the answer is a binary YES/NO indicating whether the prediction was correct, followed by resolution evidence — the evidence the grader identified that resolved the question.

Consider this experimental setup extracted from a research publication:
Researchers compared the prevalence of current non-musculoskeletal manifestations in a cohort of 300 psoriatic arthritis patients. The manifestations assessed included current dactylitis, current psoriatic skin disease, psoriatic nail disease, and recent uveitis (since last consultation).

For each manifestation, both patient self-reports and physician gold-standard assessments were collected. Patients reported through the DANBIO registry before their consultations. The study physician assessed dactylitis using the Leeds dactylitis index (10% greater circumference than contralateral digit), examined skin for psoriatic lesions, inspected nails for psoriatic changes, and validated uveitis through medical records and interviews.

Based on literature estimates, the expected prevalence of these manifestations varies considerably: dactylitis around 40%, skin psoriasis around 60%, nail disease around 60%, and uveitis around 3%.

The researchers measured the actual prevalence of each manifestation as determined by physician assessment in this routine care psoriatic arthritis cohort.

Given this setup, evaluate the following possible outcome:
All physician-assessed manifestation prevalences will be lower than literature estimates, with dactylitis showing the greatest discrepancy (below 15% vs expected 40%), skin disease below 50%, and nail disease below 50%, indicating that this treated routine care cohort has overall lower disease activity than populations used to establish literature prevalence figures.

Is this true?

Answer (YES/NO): NO